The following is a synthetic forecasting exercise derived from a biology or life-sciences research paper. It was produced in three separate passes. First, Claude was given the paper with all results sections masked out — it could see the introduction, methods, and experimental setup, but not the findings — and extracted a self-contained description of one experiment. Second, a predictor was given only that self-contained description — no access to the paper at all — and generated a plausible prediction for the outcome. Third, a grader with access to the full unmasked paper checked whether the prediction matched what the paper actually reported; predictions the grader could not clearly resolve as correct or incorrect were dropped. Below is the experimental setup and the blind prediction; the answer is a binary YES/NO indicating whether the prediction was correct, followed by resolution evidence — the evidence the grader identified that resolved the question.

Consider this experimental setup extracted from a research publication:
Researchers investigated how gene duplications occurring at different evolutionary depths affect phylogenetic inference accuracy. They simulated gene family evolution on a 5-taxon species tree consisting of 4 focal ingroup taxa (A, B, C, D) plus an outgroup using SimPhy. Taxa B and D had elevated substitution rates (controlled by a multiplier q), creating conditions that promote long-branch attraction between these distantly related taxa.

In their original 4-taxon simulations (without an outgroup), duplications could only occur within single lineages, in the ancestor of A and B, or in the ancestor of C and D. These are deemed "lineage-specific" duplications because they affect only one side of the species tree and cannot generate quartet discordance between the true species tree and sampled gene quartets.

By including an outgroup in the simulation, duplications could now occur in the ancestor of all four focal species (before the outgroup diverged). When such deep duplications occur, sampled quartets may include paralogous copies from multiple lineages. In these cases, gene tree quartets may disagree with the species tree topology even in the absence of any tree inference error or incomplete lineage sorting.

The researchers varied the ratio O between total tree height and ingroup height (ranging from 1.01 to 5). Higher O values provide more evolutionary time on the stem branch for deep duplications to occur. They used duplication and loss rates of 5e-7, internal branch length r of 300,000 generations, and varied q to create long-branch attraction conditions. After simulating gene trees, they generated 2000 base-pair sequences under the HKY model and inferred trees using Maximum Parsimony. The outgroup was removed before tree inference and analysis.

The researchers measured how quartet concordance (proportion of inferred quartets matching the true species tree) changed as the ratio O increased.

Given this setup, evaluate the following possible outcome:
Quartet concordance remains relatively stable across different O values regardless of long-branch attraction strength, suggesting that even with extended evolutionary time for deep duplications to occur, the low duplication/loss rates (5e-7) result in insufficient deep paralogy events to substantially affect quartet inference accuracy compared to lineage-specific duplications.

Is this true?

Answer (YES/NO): NO